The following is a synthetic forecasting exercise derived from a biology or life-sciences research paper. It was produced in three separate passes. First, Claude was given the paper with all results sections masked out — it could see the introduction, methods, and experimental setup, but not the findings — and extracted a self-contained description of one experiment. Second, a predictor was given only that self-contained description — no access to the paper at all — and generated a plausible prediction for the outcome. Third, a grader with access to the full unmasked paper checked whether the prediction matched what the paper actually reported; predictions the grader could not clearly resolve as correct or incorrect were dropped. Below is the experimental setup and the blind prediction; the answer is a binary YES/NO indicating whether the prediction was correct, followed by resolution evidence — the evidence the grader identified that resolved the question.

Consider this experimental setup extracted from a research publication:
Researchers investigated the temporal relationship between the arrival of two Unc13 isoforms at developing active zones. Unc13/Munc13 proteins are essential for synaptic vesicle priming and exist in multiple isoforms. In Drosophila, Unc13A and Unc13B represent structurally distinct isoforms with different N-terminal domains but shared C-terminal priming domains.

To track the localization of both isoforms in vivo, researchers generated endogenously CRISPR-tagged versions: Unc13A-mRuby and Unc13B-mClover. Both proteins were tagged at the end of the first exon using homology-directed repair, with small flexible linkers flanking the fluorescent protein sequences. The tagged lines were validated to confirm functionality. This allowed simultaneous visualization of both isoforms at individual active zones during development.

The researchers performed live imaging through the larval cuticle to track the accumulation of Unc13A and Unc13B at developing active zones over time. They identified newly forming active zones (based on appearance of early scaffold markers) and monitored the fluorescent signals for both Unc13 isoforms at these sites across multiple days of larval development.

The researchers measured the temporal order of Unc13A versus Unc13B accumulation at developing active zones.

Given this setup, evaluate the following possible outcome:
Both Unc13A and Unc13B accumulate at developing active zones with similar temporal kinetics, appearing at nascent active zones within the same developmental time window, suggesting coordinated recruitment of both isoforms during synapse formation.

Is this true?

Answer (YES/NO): NO